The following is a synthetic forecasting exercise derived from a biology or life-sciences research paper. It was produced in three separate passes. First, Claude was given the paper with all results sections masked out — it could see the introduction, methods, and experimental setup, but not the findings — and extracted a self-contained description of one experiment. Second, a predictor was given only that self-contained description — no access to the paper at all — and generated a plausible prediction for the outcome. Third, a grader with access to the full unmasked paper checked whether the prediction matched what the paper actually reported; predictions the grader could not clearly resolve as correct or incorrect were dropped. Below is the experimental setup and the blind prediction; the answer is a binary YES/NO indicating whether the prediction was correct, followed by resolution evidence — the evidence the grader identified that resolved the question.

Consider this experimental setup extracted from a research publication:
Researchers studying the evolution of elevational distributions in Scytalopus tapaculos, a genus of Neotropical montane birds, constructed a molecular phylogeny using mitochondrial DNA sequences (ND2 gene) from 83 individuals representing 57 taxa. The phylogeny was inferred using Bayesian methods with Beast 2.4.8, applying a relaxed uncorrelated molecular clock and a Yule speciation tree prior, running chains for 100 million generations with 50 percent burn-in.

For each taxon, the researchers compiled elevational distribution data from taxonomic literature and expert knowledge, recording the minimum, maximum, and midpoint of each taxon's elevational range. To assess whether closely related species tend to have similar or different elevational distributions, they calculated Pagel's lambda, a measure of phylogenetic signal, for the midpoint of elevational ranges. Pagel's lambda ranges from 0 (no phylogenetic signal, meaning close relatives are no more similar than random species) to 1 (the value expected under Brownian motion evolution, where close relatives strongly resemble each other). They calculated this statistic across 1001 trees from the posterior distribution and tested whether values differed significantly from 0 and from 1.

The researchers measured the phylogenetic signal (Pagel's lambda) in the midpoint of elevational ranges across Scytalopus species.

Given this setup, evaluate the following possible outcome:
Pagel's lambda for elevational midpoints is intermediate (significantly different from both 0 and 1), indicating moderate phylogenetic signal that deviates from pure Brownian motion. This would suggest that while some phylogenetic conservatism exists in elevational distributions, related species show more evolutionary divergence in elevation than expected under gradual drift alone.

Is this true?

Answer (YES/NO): NO